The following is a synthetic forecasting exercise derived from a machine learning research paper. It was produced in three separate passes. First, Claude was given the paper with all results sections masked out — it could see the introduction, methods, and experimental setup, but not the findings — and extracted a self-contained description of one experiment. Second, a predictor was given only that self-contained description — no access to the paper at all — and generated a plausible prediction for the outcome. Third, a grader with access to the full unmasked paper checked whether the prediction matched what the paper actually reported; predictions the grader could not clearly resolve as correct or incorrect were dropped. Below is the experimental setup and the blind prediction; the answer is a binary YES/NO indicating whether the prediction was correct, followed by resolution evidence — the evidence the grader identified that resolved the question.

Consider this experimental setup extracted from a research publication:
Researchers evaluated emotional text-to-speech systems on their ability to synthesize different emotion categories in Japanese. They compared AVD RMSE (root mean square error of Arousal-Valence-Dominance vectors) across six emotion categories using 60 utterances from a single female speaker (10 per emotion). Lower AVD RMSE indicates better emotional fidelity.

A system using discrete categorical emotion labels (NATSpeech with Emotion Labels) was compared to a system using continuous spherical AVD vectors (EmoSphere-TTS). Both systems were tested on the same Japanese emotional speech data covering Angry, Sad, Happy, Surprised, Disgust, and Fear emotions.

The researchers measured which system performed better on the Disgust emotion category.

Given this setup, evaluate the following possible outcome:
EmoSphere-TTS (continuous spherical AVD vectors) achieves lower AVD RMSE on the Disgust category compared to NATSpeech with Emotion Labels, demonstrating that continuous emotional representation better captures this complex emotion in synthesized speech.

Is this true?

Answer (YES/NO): YES